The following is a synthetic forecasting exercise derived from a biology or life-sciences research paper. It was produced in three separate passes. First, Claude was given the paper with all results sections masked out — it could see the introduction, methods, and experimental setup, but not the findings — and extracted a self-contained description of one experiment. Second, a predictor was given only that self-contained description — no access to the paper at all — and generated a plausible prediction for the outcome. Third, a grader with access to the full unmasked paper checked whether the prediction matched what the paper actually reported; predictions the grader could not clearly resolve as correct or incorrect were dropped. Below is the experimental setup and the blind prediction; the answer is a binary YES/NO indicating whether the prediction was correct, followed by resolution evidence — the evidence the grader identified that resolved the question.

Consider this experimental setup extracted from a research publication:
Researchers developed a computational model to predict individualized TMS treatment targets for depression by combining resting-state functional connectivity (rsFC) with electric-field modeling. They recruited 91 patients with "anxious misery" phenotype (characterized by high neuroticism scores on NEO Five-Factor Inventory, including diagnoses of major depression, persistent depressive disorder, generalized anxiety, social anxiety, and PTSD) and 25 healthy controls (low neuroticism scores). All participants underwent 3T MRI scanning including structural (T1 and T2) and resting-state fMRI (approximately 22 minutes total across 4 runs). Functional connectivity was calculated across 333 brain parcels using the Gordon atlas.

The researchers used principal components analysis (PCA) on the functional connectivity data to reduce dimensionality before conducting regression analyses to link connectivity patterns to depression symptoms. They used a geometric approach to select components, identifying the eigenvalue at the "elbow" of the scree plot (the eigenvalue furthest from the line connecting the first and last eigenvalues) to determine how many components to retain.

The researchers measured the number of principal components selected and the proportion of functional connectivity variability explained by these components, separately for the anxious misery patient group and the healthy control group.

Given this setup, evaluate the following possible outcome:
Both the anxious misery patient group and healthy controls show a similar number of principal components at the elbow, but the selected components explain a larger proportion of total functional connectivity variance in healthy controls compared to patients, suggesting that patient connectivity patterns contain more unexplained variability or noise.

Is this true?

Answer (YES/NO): NO